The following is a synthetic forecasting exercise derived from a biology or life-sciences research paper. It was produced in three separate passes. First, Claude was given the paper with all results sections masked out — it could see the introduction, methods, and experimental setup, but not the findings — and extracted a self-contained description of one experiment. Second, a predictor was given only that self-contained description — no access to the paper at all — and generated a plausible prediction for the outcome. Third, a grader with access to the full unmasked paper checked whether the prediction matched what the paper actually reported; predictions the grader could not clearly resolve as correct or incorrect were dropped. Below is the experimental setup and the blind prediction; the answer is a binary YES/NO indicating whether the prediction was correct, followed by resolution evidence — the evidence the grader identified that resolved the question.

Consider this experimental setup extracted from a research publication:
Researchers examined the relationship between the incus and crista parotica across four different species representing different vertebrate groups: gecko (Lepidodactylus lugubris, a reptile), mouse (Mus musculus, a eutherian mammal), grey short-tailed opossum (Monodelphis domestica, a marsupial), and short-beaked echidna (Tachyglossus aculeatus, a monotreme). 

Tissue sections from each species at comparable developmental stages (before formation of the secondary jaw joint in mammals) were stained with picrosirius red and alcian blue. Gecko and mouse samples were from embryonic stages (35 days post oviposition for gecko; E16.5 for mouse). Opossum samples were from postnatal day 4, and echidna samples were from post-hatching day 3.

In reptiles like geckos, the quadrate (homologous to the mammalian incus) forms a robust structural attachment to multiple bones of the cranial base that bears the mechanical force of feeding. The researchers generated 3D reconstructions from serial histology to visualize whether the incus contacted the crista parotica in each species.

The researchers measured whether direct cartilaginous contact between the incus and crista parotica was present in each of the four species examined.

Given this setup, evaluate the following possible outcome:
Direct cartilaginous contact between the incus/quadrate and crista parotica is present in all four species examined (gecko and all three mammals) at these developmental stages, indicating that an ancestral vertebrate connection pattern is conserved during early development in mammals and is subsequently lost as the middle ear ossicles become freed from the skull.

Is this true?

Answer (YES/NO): NO